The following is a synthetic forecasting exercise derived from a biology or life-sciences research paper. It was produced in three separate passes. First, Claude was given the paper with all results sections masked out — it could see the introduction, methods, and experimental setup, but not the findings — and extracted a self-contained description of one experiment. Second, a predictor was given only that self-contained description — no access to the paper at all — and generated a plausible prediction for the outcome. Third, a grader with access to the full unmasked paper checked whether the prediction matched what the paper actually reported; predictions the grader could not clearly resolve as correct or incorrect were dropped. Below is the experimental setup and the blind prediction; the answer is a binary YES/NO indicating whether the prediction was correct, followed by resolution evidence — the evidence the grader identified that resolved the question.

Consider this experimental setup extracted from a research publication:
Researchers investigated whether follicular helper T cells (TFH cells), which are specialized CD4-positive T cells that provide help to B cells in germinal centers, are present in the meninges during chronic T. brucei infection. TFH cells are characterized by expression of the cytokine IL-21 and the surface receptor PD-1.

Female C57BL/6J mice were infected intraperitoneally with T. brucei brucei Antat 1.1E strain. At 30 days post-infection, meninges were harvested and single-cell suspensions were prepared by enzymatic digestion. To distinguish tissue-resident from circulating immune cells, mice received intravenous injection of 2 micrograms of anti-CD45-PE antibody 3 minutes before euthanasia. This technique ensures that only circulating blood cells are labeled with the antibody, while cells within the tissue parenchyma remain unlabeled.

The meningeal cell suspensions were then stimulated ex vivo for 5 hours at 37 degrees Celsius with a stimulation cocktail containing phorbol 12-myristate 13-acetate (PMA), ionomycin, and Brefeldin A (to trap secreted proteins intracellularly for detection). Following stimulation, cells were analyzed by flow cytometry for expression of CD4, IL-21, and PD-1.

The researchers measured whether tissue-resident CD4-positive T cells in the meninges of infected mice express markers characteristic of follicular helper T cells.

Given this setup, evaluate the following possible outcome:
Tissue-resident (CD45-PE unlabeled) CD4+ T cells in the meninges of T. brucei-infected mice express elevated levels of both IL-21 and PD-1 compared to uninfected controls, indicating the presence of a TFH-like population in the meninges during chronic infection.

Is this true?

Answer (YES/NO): YES